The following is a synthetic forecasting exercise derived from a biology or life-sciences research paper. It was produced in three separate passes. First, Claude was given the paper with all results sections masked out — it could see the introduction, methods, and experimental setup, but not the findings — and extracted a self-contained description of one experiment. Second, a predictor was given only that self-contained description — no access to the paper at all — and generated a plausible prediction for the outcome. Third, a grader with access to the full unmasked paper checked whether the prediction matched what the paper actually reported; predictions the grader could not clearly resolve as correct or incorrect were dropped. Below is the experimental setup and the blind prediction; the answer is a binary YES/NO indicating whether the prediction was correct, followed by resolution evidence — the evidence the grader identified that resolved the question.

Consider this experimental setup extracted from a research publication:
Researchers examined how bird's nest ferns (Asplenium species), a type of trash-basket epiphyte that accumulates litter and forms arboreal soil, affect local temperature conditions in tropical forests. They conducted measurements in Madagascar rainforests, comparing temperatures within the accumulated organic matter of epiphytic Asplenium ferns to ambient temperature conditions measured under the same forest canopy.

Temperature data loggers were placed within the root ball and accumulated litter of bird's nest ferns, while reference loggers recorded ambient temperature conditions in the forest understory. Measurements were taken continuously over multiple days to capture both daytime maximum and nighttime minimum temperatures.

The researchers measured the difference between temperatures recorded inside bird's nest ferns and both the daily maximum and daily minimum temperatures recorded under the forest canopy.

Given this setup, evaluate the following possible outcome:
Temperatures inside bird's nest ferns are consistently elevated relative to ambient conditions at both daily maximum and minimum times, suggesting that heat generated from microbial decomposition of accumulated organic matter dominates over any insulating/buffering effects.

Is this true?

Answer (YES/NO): NO